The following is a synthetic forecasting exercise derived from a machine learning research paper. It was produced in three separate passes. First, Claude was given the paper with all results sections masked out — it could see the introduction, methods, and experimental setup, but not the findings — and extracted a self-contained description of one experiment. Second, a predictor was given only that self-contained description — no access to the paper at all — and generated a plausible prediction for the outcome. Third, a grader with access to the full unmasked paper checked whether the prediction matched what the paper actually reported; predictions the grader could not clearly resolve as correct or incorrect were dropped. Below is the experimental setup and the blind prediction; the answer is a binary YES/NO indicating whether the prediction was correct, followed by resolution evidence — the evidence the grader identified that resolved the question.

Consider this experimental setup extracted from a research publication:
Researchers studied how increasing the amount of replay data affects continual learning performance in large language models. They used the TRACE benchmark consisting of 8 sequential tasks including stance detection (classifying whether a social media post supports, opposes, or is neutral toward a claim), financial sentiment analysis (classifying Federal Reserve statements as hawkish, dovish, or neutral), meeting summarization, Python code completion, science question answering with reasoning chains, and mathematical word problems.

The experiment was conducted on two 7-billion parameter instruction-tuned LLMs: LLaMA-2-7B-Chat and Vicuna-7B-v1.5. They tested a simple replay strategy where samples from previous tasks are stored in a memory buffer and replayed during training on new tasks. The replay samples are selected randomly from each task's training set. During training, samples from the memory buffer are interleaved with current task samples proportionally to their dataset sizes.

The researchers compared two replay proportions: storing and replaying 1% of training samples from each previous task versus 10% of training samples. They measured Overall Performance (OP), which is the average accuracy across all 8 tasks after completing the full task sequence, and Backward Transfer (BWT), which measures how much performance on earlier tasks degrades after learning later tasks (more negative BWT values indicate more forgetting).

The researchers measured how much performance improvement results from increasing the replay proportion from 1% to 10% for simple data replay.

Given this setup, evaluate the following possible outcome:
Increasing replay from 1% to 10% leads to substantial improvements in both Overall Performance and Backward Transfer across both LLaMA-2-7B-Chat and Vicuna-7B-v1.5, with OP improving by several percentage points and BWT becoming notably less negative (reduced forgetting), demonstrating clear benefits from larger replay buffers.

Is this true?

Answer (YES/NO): YES